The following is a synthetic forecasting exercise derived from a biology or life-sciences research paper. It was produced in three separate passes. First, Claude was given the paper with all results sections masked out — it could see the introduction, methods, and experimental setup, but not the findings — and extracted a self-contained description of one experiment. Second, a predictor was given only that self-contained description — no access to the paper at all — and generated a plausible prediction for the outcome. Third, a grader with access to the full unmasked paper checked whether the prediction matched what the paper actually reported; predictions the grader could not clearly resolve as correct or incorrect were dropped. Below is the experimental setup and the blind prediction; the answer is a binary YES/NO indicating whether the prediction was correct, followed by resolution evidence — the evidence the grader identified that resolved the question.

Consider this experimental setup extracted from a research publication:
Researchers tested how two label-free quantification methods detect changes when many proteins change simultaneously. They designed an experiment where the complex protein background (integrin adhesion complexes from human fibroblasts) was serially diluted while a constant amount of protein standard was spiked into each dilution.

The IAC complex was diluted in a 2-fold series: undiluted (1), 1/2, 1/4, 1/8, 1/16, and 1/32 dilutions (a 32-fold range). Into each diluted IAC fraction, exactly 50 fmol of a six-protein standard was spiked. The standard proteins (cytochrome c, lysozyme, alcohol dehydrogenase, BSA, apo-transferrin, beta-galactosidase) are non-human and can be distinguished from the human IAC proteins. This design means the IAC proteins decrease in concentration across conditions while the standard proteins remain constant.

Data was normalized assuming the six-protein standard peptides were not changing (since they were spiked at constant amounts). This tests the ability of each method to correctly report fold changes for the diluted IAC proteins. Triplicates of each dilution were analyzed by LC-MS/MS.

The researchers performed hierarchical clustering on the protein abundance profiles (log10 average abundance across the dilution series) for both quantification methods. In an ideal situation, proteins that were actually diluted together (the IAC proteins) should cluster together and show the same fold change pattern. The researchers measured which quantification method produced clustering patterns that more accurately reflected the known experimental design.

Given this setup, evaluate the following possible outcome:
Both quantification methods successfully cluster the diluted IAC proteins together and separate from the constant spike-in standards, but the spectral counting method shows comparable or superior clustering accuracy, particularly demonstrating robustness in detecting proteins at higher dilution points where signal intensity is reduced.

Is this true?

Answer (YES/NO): NO